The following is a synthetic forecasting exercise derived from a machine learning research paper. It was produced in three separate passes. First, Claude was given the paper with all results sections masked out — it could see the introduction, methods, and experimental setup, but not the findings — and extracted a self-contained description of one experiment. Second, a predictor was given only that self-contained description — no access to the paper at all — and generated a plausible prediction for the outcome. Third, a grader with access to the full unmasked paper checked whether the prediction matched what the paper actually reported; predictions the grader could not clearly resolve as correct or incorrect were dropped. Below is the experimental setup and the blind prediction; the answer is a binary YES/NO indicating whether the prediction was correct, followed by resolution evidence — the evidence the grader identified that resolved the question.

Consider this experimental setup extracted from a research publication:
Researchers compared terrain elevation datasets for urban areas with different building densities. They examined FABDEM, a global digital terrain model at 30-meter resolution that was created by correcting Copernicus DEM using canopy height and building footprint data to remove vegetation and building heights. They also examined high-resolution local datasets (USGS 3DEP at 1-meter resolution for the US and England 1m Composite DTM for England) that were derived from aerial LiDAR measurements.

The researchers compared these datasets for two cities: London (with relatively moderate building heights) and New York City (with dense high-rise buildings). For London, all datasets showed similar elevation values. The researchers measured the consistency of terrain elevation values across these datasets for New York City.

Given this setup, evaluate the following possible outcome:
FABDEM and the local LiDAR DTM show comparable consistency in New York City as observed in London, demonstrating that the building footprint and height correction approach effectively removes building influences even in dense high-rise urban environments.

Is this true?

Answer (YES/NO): NO